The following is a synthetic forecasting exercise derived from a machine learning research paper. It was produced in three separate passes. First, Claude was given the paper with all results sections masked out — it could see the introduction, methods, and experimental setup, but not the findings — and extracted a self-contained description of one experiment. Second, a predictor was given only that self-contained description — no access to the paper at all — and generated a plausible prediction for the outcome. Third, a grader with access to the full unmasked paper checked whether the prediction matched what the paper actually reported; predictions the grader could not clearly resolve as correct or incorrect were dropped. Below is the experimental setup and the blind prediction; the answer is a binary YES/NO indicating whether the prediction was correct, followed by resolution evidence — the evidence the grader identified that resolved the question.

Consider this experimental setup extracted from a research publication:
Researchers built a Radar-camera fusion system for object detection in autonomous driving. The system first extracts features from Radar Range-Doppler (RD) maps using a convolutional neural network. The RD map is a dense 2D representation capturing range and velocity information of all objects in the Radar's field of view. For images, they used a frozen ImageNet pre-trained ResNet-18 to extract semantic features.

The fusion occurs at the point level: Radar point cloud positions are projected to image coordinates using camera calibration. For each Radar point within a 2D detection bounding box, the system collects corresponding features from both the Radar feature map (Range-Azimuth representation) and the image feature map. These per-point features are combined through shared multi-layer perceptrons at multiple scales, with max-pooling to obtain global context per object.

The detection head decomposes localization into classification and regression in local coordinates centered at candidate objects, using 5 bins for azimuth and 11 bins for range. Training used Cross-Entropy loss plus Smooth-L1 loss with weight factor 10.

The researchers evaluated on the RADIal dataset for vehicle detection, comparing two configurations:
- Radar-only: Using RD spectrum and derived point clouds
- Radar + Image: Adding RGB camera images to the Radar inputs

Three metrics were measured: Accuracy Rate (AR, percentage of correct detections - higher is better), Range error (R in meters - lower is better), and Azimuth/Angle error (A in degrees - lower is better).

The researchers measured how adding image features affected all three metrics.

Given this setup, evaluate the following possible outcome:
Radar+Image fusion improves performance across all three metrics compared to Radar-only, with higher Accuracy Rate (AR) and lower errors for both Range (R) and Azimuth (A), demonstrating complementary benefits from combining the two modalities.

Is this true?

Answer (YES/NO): NO